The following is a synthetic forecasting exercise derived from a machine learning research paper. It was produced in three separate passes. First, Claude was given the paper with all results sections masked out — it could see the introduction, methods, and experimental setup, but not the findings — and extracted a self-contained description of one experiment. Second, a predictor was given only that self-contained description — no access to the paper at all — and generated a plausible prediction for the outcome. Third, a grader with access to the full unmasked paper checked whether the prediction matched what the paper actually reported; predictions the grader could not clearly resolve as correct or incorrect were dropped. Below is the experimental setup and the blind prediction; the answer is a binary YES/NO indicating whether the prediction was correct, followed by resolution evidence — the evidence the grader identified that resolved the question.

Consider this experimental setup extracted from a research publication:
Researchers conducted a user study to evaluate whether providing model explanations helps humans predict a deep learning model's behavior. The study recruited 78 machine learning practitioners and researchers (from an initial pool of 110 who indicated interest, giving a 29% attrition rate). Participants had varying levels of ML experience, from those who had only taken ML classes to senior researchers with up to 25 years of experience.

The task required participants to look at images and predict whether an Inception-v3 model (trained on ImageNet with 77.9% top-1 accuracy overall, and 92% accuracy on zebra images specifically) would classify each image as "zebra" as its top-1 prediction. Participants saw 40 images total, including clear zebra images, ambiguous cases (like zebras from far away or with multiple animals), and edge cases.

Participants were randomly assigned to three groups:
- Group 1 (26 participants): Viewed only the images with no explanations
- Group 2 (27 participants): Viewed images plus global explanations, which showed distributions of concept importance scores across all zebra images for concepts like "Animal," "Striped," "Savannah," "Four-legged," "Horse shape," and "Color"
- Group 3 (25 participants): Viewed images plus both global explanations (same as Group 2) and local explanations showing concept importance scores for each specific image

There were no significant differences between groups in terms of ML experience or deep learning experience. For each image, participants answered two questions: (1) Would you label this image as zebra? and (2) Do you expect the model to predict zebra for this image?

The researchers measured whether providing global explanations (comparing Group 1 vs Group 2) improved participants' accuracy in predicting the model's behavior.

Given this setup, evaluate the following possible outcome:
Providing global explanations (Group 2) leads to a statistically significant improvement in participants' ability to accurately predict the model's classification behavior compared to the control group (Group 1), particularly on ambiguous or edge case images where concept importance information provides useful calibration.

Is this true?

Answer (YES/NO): NO